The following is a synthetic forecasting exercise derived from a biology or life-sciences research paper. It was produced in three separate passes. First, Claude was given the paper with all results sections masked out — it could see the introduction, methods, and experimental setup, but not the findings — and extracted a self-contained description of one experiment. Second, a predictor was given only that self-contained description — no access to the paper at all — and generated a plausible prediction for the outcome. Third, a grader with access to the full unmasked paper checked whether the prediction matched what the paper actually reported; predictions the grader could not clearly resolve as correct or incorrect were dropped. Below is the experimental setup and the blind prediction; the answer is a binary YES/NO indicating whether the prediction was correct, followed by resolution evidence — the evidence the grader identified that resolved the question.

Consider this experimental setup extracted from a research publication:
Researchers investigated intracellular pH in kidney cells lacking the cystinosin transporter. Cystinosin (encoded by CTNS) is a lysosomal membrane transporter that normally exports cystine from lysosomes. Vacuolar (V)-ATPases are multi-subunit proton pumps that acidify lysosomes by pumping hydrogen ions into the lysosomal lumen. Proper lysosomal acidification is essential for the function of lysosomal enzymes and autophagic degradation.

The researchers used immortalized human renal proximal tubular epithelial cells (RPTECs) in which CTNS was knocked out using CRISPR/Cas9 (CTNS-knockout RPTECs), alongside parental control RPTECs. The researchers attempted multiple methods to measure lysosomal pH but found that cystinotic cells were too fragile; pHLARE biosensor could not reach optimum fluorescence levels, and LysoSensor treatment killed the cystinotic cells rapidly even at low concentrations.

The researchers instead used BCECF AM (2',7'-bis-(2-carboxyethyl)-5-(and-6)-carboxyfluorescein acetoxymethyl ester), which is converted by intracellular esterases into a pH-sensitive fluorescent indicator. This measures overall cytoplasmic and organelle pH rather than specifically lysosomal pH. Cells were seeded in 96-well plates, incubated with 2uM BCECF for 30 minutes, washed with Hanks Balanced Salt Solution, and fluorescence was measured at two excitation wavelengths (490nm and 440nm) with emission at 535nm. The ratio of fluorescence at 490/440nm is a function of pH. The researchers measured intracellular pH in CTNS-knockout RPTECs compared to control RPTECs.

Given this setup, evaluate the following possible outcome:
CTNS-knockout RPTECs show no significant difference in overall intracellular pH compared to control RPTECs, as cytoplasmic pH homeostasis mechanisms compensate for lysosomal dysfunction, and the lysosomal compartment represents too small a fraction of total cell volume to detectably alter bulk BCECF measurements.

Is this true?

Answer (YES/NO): NO